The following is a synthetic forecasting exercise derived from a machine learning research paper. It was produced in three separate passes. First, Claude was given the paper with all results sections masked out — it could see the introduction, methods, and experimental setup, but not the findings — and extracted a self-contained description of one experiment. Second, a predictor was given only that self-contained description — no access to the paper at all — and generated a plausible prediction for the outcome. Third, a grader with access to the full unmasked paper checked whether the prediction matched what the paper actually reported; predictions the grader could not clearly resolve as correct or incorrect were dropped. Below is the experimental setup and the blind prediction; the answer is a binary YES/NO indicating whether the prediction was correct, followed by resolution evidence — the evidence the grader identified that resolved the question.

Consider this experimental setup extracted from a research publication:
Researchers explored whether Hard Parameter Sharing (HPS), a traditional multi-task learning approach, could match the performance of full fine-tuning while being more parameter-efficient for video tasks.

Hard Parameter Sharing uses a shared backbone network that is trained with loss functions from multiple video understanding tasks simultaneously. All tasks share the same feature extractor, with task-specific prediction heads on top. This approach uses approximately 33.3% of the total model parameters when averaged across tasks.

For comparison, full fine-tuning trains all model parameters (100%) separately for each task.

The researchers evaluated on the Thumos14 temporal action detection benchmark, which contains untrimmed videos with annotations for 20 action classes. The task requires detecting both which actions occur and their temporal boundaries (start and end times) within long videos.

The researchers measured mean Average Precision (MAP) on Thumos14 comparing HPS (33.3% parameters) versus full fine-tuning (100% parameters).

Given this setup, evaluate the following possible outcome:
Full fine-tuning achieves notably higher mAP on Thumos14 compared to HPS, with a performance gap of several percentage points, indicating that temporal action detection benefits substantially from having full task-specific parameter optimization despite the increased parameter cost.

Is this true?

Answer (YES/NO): YES